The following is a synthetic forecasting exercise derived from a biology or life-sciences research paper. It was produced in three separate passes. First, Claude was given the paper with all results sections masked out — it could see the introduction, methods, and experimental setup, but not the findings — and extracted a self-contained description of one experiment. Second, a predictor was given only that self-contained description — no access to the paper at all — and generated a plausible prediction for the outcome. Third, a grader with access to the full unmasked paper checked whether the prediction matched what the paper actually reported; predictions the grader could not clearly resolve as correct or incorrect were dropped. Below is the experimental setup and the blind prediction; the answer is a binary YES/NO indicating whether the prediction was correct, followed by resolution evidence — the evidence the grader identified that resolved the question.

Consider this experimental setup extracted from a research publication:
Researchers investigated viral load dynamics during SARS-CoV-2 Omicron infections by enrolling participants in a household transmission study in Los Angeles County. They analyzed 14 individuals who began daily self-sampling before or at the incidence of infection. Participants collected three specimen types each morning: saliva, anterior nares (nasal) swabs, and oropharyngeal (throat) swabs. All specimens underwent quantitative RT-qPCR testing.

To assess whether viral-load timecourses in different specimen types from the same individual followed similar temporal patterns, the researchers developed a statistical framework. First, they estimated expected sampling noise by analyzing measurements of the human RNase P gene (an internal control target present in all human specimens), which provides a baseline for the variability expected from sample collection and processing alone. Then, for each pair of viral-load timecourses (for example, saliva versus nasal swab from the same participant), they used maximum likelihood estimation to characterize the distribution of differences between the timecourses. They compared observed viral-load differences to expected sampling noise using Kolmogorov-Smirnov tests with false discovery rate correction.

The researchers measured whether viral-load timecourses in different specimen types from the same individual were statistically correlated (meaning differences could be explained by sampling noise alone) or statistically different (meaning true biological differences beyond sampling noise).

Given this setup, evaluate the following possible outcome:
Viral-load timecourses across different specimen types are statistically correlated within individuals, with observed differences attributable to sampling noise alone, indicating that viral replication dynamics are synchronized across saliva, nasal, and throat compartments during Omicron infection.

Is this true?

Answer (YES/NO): NO